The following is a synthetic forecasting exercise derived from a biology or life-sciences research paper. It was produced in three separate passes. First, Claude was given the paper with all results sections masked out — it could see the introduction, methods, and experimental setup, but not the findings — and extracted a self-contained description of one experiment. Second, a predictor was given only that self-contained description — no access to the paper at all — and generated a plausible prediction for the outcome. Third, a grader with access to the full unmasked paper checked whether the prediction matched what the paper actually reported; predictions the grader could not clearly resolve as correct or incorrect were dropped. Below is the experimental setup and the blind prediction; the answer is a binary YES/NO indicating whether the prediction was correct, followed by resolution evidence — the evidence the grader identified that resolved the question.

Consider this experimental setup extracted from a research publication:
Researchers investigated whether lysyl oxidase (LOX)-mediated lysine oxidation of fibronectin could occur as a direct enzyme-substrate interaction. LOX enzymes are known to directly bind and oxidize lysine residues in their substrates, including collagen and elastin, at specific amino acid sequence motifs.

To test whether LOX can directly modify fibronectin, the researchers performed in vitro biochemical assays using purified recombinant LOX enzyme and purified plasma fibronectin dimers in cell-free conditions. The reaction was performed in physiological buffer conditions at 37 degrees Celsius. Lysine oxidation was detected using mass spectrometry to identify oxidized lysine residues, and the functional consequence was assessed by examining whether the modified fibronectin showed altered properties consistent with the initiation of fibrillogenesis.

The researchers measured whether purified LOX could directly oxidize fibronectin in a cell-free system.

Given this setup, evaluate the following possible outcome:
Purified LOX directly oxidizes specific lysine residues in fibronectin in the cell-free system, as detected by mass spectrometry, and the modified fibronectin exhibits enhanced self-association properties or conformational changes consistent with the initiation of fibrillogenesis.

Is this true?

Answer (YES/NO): YES